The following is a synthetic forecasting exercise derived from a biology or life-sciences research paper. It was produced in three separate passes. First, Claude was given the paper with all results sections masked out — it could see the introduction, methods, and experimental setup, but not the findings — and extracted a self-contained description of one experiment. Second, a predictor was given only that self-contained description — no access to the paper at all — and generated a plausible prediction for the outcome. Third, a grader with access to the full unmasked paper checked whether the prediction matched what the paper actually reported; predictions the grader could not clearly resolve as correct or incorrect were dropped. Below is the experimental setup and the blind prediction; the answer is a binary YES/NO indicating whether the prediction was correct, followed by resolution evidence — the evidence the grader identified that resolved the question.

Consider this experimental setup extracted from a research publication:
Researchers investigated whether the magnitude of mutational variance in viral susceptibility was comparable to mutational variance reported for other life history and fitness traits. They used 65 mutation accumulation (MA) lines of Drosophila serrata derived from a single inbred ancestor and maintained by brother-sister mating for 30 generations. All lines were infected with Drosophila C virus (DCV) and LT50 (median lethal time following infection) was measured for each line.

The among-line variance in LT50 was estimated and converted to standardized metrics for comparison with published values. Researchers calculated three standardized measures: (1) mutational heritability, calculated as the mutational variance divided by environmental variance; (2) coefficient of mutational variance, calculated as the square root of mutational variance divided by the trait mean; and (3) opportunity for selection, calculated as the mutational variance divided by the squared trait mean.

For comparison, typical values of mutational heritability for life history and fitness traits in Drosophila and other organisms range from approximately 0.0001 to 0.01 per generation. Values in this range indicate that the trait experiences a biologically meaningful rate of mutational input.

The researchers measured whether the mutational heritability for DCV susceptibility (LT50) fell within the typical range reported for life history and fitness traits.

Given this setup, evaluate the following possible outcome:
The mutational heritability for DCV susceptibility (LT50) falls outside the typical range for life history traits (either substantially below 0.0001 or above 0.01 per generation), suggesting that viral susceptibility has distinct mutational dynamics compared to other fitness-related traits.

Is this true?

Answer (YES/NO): NO